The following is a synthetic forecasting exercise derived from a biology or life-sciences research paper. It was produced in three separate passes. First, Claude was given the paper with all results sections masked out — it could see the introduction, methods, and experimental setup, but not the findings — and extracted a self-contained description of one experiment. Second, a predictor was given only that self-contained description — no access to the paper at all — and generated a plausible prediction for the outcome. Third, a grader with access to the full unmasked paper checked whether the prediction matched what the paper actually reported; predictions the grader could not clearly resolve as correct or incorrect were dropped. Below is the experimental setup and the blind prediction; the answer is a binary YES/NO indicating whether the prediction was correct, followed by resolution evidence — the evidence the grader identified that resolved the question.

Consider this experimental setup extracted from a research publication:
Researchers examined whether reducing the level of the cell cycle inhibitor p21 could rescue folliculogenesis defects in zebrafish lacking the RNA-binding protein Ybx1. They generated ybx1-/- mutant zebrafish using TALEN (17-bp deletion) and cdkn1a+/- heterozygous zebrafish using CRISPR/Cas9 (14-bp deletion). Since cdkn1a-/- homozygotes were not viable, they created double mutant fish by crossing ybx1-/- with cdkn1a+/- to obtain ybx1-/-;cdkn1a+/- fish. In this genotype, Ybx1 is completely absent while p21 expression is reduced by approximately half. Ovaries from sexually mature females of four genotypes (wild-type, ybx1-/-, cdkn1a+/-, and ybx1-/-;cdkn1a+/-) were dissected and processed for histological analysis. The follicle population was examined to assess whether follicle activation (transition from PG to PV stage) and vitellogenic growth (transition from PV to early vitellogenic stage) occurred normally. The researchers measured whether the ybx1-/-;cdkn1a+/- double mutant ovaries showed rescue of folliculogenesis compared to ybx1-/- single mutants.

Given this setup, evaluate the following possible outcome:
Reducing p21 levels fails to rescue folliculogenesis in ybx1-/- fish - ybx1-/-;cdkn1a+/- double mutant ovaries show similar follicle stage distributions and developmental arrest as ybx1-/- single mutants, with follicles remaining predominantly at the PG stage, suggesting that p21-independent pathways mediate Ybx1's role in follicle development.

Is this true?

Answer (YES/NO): NO